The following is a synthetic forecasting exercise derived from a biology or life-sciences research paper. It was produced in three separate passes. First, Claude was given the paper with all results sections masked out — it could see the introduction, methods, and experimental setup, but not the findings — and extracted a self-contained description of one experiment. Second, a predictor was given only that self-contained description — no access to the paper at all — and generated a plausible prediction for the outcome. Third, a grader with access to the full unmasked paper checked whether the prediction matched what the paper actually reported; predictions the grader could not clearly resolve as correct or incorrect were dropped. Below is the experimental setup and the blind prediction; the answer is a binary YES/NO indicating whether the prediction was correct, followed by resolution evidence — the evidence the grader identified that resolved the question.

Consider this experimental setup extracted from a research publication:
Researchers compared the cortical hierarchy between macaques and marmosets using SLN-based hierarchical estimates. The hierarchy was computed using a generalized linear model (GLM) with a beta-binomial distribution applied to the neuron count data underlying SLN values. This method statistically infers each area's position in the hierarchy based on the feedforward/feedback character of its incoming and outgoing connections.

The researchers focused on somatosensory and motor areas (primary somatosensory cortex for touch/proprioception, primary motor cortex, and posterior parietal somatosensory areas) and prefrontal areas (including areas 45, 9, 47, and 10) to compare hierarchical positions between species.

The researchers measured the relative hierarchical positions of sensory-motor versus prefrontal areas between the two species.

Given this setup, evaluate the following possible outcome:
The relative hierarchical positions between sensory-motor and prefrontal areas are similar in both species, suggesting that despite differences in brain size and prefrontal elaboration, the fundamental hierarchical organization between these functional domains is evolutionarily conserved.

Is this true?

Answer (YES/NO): NO